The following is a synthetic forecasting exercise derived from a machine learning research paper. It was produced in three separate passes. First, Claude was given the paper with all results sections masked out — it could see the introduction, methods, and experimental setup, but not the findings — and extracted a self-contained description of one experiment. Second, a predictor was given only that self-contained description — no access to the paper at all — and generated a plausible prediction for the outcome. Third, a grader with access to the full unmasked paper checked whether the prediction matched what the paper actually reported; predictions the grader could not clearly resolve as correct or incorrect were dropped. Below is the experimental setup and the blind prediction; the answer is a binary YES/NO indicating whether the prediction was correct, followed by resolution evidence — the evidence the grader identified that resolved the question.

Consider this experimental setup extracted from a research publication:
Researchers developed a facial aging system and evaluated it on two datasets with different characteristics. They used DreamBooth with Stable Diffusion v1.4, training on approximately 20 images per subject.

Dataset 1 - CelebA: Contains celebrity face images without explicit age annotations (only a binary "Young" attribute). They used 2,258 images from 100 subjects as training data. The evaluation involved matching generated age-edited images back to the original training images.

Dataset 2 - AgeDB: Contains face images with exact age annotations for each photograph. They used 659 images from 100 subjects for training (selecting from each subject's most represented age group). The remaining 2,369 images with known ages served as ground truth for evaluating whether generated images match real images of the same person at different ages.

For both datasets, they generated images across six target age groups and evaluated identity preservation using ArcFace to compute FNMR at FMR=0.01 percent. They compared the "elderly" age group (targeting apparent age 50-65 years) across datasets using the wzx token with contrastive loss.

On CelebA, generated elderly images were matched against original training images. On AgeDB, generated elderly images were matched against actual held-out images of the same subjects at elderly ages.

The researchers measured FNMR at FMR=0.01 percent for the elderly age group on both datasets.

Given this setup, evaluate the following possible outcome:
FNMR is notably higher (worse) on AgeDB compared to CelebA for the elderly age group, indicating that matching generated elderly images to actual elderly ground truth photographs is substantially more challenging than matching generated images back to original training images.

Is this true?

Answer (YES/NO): YES